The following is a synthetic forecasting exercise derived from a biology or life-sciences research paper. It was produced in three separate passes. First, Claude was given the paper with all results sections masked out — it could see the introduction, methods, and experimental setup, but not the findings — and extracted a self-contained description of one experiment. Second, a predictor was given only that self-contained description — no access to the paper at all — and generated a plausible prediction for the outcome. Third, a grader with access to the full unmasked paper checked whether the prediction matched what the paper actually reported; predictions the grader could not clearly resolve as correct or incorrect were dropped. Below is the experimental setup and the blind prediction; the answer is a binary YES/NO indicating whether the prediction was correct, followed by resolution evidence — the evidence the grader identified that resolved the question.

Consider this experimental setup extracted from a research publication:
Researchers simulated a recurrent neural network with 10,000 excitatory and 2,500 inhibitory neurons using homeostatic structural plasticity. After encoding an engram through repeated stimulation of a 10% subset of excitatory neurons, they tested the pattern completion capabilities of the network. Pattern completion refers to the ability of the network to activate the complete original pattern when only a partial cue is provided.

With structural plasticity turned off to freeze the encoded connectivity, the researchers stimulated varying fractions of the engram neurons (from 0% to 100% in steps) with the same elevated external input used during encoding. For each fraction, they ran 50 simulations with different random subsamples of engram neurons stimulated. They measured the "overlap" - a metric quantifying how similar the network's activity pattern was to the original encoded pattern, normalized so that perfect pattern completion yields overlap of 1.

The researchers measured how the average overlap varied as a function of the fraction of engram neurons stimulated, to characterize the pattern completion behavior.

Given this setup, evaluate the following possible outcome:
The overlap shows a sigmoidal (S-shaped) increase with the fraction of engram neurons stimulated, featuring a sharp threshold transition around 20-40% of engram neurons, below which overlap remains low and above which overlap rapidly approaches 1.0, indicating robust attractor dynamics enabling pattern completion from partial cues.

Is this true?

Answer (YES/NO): NO